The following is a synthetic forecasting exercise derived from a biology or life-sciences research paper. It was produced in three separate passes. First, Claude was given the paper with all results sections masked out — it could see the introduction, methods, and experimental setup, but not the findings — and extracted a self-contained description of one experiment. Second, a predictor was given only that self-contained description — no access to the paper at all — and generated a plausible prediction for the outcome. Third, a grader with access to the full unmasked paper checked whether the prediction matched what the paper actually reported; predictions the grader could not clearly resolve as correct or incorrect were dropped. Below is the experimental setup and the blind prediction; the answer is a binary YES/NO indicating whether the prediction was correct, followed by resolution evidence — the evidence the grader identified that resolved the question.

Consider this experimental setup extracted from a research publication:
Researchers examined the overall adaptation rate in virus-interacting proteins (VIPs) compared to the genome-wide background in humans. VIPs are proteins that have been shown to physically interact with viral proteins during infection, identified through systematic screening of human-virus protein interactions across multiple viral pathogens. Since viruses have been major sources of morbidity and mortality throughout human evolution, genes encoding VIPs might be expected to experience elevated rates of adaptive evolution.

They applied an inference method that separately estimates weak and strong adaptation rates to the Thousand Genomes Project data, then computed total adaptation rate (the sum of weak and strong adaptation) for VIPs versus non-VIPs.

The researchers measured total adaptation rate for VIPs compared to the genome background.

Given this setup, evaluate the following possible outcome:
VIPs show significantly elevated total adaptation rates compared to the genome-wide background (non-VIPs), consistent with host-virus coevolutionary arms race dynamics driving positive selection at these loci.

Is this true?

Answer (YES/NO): YES